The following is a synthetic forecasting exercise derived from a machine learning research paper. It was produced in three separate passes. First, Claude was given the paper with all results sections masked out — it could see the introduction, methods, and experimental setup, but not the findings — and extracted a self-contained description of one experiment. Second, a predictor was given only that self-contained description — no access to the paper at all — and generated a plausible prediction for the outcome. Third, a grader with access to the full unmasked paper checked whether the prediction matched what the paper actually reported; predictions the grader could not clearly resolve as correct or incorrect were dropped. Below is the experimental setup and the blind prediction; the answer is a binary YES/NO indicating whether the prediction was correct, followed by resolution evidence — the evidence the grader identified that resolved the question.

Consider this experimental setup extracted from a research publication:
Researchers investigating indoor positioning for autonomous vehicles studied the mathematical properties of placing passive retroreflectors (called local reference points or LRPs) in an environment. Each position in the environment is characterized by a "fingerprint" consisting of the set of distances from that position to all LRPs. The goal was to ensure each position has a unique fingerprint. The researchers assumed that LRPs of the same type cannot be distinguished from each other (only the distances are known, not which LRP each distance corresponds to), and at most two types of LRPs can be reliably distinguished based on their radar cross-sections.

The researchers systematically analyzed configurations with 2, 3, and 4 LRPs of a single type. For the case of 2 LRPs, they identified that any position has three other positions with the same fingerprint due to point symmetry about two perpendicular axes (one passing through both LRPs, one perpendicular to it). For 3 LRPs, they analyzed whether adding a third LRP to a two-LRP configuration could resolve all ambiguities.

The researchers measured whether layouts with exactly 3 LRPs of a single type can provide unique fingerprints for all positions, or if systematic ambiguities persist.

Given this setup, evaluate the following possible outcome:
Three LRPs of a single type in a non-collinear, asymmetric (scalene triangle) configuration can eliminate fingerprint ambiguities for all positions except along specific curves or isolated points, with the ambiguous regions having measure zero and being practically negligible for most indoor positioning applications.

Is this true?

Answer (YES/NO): NO